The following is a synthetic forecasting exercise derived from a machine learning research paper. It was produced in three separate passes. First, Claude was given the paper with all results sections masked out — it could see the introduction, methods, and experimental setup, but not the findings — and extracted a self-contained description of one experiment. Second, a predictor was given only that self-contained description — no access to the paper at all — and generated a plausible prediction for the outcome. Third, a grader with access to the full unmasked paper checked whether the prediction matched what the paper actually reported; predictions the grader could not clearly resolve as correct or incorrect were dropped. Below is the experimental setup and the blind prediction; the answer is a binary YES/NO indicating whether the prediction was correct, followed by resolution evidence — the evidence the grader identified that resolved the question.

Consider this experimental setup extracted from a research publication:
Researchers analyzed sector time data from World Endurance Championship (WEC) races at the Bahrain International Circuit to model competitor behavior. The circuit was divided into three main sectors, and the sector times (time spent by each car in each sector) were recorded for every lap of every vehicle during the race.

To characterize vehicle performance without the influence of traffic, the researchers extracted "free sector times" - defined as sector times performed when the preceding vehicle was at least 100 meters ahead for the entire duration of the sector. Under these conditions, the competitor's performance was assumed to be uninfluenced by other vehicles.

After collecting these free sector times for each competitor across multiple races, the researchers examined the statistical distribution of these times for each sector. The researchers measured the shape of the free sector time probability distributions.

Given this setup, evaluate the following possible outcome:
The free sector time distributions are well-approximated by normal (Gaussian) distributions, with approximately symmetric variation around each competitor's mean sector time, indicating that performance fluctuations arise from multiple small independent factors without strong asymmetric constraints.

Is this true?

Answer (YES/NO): NO